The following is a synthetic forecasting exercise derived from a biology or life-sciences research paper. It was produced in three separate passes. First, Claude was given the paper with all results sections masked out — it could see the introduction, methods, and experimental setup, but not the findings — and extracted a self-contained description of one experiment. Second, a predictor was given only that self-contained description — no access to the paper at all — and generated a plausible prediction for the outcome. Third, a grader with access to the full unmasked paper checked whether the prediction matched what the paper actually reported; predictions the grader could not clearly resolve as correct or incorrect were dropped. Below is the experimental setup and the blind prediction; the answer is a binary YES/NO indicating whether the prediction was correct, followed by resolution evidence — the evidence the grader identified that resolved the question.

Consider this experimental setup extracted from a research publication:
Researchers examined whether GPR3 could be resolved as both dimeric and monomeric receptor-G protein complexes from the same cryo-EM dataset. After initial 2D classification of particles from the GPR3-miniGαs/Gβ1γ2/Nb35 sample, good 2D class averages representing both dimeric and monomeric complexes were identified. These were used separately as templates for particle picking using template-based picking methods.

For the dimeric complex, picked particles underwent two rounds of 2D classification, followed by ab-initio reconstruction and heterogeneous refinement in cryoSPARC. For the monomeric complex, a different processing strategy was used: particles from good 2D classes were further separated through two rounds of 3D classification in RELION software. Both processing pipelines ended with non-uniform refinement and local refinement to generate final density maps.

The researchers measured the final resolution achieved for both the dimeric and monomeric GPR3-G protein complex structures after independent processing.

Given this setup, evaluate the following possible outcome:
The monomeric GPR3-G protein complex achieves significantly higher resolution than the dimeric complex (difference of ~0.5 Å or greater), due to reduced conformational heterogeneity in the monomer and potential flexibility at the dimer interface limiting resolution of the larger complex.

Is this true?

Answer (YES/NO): NO